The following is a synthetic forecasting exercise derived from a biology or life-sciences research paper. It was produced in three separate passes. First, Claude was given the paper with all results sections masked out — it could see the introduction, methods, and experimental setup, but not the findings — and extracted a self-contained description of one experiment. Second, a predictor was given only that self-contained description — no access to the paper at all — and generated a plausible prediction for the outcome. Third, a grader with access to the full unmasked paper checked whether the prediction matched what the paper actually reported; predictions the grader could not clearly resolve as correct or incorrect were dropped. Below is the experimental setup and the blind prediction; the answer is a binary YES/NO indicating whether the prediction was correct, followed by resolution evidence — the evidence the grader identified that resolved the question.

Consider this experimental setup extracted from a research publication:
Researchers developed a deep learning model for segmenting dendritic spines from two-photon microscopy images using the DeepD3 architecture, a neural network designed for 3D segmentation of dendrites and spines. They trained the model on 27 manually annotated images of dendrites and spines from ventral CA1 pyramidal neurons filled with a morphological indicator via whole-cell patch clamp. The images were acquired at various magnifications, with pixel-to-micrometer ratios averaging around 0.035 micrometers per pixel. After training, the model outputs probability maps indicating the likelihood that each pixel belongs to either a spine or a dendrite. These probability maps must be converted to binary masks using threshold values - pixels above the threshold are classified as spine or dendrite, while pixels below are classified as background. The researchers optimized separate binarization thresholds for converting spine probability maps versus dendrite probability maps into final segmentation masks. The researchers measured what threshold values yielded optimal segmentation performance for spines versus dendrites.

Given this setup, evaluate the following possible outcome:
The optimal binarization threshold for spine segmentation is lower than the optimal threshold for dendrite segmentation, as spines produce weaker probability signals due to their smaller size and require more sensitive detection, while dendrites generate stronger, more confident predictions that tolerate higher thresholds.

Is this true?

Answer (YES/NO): YES